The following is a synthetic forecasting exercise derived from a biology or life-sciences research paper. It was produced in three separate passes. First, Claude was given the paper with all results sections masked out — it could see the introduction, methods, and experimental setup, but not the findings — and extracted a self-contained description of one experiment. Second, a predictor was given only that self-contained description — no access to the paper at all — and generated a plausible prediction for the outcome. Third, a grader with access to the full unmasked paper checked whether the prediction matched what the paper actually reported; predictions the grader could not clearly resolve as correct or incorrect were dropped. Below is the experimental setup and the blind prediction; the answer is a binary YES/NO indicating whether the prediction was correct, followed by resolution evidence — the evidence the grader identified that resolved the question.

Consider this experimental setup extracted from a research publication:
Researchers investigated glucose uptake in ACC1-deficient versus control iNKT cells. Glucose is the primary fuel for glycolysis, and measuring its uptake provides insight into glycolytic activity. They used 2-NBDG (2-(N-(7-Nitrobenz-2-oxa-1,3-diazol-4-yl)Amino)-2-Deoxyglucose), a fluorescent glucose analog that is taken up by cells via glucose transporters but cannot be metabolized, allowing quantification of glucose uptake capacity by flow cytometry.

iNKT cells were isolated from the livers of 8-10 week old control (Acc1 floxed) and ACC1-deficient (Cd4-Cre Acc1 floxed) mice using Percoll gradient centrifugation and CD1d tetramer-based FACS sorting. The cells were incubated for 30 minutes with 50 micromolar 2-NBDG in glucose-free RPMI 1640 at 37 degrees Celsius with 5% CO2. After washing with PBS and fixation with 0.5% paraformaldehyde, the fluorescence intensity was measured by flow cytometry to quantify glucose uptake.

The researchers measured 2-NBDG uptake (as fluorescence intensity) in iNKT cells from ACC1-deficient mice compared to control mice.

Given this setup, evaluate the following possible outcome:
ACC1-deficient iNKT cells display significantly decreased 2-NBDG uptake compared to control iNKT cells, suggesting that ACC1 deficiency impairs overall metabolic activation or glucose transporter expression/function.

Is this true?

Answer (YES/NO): NO